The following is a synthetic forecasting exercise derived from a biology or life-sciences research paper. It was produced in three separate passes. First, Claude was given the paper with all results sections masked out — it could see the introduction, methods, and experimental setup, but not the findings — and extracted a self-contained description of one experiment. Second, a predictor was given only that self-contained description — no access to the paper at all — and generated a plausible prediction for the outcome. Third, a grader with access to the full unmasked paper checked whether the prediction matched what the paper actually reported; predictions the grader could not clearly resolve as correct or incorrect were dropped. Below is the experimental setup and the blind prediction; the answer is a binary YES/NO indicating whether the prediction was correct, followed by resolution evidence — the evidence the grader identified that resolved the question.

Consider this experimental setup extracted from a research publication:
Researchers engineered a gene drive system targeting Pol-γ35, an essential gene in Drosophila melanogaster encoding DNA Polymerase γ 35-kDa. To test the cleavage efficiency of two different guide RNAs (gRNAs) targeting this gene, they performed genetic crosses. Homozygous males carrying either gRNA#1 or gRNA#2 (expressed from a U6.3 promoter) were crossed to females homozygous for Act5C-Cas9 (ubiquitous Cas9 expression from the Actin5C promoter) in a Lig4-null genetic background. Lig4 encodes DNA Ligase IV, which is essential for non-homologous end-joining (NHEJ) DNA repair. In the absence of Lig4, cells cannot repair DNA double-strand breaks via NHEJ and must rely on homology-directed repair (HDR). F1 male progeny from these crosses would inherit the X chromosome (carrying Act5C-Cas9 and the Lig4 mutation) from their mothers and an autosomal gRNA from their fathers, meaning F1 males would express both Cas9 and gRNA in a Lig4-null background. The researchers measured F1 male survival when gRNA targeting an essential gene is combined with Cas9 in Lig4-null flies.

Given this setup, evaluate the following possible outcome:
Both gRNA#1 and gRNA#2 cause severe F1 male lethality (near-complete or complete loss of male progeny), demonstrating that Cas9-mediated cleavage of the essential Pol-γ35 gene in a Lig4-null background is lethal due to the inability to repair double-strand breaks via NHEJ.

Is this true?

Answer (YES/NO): YES